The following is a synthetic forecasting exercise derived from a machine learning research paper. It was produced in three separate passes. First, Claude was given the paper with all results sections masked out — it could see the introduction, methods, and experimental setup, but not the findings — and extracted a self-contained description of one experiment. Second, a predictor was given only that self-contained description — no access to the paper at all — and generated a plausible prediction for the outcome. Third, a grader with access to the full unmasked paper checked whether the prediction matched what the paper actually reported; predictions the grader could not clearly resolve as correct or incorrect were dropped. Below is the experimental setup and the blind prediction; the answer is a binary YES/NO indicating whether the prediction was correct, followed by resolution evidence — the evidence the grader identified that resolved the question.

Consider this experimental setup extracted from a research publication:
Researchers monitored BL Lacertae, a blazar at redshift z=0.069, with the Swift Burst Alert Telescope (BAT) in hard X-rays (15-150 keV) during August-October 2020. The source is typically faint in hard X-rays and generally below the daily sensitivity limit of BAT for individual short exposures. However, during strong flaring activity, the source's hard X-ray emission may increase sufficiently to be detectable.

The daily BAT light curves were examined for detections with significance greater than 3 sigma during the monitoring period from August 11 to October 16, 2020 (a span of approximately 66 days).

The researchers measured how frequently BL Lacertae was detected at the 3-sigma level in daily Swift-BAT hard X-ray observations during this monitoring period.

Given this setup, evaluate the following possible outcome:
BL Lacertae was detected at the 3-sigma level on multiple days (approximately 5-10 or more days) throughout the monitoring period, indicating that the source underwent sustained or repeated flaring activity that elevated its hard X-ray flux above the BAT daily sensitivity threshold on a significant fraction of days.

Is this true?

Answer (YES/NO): NO